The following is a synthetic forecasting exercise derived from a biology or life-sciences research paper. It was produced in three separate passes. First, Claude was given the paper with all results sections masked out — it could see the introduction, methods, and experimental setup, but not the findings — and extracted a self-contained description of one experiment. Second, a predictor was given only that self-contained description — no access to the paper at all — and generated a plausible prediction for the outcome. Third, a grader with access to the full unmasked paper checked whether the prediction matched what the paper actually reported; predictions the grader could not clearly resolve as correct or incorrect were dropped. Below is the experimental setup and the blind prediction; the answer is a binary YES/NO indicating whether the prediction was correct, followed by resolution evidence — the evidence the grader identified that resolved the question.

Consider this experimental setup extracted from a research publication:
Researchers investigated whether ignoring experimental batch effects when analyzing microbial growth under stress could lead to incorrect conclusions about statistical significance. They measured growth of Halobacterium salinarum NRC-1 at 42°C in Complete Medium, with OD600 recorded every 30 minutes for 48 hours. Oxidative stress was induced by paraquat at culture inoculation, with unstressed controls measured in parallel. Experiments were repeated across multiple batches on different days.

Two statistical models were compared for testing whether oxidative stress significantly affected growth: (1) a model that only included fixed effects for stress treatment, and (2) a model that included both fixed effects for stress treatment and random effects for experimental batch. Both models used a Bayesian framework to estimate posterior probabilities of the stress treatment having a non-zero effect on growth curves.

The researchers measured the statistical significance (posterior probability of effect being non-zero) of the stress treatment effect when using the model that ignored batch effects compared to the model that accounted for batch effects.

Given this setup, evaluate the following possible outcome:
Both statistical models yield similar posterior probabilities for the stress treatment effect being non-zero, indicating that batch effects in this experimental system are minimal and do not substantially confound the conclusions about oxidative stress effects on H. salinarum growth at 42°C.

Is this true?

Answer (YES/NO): NO